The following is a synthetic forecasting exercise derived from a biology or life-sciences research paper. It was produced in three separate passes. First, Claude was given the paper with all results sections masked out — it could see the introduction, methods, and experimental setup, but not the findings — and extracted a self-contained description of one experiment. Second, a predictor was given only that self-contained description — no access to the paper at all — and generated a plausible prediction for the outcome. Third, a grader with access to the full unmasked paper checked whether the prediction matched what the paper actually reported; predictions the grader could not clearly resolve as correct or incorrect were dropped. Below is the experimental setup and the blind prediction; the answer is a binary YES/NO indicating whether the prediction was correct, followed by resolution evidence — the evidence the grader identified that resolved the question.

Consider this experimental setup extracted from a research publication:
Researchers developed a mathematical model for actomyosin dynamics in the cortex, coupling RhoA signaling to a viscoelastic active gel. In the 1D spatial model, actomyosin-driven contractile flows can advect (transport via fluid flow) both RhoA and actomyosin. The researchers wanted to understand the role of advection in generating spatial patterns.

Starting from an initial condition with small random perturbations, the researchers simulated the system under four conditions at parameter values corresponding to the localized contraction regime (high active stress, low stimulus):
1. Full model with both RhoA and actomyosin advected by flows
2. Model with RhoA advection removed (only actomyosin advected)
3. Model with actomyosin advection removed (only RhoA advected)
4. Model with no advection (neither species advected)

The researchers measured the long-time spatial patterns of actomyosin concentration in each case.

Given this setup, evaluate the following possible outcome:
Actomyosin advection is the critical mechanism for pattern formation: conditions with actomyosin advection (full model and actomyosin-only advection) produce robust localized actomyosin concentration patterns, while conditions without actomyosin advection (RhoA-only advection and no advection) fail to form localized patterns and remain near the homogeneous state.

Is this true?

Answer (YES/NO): NO